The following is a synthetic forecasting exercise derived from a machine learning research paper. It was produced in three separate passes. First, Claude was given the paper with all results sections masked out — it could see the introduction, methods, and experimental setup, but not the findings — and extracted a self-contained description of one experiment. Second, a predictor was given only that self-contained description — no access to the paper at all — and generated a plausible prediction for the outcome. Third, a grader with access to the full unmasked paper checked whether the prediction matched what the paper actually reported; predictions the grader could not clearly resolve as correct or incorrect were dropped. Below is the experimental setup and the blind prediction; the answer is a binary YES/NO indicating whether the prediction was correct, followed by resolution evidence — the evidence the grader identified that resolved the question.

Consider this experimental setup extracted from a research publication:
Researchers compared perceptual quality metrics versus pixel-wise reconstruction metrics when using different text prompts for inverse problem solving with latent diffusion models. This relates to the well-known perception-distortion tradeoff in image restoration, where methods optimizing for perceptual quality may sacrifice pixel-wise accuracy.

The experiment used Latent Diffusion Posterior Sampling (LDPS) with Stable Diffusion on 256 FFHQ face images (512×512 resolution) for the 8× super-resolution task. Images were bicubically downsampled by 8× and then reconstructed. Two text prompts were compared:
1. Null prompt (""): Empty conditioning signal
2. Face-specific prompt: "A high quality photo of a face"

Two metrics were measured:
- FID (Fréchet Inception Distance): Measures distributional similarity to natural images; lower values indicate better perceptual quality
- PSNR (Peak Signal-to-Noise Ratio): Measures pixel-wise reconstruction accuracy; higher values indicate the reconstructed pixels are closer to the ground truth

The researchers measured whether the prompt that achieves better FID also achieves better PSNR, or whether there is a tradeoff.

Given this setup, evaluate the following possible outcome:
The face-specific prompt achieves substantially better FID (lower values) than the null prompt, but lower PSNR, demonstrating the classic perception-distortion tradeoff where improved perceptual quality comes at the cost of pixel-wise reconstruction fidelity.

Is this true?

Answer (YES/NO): NO